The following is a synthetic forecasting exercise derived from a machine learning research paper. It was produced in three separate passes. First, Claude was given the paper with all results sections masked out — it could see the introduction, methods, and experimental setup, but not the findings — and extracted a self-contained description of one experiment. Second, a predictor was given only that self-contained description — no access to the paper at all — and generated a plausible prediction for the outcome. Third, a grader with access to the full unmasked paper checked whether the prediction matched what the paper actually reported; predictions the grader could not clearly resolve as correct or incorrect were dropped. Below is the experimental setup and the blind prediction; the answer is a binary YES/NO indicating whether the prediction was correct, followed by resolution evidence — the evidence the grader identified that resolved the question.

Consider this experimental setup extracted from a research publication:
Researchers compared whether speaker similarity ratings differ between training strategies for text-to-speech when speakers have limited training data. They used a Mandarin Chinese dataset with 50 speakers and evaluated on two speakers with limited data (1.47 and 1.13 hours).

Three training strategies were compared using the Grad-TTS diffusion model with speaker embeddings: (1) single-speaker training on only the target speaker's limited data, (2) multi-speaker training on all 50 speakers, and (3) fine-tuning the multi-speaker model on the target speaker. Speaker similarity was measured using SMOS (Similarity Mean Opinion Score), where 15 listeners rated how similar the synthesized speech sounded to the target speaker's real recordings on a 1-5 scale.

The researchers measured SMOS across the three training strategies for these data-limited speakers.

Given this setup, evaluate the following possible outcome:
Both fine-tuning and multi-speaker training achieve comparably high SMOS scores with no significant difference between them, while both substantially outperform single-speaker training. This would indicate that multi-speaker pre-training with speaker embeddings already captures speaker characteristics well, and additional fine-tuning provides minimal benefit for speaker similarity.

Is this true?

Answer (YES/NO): YES